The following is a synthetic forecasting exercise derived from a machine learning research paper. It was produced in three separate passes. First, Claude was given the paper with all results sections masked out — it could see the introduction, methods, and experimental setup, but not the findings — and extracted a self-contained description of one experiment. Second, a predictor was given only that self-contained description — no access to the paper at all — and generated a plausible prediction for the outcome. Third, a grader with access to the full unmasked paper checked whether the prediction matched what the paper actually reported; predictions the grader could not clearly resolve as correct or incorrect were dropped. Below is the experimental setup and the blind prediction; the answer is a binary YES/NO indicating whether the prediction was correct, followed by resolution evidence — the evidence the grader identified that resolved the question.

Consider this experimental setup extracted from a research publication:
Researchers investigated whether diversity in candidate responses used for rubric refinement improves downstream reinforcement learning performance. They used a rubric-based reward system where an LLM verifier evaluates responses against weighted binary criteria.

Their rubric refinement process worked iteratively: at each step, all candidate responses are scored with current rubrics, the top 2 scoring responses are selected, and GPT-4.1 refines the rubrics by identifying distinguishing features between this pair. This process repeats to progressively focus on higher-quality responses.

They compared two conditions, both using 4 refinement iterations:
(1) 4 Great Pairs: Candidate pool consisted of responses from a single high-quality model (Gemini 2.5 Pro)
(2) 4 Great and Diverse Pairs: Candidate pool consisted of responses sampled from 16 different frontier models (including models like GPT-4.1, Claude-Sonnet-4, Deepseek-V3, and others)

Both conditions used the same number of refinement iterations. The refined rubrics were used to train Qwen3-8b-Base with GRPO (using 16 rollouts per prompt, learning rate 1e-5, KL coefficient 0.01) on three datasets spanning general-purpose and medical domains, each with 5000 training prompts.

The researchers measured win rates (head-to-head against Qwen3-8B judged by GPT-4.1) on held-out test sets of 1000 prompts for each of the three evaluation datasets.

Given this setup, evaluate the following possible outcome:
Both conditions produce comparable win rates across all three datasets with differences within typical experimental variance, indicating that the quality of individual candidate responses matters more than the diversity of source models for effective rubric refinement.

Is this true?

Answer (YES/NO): NO